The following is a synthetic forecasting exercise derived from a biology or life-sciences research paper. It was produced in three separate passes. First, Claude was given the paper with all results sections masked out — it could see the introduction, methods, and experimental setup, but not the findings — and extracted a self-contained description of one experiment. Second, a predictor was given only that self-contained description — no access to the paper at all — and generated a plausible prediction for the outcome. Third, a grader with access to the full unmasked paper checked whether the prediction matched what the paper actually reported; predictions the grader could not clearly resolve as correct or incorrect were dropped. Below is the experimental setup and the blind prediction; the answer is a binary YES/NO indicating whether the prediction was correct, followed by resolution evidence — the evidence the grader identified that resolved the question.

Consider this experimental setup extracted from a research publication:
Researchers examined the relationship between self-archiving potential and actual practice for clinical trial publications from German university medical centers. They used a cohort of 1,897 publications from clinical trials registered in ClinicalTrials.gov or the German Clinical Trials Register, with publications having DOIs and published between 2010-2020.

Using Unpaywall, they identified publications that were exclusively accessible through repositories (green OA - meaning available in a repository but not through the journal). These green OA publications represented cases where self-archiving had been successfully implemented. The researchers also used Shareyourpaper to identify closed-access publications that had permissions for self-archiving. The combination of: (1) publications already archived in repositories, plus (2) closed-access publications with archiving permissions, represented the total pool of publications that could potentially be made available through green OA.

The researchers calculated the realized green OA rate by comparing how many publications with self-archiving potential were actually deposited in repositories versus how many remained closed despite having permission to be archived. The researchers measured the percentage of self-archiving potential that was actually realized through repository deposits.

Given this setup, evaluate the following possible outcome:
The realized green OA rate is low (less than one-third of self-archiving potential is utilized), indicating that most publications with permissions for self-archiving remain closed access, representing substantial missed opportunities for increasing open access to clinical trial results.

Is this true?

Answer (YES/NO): YES